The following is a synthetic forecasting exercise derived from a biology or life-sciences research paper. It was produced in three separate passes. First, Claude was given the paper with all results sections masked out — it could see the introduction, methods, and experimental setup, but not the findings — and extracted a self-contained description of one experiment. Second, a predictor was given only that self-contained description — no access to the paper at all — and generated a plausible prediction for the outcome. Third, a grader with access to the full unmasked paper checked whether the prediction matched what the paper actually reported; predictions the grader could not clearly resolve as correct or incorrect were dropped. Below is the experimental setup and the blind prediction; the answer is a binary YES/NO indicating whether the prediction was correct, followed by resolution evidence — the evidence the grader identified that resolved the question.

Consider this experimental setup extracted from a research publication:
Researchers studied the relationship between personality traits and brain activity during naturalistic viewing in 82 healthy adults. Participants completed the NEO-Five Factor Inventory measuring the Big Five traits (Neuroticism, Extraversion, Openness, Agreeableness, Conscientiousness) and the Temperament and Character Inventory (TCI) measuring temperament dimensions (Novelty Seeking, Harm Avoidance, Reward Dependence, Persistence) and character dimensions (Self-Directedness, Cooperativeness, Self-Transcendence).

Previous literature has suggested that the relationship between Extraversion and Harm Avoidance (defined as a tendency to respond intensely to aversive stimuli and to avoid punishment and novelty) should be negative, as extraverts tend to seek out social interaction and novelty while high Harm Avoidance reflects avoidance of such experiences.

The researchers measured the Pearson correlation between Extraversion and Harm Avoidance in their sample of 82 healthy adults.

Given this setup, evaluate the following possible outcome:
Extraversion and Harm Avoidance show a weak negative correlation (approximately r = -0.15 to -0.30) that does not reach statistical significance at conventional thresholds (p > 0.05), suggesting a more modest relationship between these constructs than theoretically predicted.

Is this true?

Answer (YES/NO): NO